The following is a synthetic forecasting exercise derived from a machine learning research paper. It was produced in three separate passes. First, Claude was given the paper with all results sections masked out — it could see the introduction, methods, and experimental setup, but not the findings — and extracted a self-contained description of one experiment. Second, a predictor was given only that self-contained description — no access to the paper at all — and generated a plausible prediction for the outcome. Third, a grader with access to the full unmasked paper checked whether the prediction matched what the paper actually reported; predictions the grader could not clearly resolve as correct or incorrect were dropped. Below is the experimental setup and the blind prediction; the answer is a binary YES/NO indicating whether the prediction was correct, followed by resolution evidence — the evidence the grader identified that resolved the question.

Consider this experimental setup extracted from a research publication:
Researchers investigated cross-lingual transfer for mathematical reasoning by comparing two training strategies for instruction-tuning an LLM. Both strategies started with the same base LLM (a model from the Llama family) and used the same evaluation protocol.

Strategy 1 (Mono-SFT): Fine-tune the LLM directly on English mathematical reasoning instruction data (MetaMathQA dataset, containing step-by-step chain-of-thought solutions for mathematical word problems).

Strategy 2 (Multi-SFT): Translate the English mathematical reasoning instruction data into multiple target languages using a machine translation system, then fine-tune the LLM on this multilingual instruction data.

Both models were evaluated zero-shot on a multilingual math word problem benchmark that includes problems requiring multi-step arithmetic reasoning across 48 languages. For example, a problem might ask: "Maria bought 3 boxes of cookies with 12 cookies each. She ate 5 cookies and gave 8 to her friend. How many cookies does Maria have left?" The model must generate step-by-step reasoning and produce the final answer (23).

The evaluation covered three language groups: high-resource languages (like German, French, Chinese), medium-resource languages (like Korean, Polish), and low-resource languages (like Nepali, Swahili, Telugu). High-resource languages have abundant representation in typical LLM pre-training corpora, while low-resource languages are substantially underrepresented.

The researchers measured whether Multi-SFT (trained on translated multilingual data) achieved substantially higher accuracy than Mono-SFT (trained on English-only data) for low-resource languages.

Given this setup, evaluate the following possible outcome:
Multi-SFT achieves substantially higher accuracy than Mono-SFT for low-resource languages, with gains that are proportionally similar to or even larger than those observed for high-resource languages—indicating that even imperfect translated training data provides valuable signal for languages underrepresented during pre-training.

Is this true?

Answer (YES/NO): YES